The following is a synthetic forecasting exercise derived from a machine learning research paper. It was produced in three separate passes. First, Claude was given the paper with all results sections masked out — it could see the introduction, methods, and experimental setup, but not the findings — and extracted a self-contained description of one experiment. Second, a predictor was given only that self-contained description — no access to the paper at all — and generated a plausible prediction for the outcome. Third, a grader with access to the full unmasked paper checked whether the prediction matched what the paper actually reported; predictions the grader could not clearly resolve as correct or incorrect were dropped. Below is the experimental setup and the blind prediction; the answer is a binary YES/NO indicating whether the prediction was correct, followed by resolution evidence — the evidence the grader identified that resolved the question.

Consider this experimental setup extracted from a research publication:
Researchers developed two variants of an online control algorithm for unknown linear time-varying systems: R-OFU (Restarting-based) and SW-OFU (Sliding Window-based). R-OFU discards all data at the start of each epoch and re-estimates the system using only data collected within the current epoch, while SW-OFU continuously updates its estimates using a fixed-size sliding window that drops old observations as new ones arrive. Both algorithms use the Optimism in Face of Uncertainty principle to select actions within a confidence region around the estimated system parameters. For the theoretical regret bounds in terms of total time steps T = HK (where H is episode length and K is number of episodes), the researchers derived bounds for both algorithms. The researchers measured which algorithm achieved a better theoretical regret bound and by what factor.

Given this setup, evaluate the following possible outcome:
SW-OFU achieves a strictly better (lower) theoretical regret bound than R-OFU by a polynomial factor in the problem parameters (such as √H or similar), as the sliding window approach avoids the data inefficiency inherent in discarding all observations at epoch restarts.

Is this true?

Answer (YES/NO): NO